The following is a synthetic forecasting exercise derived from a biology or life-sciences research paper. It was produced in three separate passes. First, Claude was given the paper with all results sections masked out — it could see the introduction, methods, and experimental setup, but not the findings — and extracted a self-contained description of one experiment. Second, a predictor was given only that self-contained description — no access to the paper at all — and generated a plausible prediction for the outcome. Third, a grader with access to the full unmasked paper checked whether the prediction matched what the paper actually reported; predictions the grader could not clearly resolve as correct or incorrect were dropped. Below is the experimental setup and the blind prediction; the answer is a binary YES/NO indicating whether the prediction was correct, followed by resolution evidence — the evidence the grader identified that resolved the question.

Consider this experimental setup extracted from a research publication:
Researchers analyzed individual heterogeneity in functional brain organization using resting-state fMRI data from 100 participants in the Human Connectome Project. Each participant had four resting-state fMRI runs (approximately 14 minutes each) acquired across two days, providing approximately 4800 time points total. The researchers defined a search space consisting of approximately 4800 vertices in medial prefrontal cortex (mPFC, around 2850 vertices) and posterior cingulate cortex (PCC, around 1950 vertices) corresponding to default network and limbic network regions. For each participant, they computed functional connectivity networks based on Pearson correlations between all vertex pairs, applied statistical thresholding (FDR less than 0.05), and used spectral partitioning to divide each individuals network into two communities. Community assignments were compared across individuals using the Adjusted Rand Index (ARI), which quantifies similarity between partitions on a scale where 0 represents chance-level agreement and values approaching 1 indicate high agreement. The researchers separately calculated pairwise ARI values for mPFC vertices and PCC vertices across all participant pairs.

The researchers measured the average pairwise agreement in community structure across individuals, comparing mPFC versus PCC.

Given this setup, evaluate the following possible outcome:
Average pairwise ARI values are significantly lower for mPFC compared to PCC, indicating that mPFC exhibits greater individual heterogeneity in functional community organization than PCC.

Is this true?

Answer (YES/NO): YES